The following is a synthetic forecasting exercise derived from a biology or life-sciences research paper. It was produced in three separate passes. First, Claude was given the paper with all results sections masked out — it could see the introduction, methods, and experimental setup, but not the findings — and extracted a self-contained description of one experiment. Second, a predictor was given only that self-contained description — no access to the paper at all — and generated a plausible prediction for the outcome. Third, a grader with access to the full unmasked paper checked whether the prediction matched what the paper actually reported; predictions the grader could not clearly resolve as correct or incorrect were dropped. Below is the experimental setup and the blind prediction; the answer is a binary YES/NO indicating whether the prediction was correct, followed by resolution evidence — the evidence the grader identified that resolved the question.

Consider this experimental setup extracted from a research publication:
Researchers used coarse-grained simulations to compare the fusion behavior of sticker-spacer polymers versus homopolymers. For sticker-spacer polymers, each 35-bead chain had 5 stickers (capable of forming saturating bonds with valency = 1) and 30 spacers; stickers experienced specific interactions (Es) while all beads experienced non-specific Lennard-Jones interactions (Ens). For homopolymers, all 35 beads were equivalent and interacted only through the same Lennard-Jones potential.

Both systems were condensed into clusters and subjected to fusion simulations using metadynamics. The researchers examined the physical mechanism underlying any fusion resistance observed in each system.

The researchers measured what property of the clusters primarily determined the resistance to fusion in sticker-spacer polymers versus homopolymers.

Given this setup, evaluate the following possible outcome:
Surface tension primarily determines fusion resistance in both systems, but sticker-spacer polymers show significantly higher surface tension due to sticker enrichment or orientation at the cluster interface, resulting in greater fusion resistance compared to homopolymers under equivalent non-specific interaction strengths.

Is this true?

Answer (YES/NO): NO